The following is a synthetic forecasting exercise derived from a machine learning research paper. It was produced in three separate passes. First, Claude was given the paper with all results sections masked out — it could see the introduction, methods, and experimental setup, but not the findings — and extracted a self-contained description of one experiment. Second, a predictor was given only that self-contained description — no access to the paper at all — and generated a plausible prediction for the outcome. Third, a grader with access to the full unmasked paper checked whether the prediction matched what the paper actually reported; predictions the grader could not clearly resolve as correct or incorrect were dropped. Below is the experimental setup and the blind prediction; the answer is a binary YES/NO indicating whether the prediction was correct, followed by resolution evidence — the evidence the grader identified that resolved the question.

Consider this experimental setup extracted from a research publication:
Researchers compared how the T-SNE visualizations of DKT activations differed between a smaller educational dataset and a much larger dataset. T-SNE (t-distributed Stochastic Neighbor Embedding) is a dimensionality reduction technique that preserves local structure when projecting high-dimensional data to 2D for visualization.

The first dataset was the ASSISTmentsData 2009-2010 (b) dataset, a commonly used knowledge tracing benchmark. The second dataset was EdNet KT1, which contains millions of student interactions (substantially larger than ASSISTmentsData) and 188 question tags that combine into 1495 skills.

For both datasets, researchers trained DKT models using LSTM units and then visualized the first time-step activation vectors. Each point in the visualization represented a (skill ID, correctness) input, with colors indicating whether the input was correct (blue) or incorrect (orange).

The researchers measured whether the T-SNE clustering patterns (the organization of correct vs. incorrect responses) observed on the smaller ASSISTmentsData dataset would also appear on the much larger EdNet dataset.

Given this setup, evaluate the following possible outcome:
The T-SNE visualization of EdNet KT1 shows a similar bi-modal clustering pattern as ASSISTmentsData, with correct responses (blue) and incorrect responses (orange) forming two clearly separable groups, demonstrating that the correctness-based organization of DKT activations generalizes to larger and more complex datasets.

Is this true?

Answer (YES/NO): YES